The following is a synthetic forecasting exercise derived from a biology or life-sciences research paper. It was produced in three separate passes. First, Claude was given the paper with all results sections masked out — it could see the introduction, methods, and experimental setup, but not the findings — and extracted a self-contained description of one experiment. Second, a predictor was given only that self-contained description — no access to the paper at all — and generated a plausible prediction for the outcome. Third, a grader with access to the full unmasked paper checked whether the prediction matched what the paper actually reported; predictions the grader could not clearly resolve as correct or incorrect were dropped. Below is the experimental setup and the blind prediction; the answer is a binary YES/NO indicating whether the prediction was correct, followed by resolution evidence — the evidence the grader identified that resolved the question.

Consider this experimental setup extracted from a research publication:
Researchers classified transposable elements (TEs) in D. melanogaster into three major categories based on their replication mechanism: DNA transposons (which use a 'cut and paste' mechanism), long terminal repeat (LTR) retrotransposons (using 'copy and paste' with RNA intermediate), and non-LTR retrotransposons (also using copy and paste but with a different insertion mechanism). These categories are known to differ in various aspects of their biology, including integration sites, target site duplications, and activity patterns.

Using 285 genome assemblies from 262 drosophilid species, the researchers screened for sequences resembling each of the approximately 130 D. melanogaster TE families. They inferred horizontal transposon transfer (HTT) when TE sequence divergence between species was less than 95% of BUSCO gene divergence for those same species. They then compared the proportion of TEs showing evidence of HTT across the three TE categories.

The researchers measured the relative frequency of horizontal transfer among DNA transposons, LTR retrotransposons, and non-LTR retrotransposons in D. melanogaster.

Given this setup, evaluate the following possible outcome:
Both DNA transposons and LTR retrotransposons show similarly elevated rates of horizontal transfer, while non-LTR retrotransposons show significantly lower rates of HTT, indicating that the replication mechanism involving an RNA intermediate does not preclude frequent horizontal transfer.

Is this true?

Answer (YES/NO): NO